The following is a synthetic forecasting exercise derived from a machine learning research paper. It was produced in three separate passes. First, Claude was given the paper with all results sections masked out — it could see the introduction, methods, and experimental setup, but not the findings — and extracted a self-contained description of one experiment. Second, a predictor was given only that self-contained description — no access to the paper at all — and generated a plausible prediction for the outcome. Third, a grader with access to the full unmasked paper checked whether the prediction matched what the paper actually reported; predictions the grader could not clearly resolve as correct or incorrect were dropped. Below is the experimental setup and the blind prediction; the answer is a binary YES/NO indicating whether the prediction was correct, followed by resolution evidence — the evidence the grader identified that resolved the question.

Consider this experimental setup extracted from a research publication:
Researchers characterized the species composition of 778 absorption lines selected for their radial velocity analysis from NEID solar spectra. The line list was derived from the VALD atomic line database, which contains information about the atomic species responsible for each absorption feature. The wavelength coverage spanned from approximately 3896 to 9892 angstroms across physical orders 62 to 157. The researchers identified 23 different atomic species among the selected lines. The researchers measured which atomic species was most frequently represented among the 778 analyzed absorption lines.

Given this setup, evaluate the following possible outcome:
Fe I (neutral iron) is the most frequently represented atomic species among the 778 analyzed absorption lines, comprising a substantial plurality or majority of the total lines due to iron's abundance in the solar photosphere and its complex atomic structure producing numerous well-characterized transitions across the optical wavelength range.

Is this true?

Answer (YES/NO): YES